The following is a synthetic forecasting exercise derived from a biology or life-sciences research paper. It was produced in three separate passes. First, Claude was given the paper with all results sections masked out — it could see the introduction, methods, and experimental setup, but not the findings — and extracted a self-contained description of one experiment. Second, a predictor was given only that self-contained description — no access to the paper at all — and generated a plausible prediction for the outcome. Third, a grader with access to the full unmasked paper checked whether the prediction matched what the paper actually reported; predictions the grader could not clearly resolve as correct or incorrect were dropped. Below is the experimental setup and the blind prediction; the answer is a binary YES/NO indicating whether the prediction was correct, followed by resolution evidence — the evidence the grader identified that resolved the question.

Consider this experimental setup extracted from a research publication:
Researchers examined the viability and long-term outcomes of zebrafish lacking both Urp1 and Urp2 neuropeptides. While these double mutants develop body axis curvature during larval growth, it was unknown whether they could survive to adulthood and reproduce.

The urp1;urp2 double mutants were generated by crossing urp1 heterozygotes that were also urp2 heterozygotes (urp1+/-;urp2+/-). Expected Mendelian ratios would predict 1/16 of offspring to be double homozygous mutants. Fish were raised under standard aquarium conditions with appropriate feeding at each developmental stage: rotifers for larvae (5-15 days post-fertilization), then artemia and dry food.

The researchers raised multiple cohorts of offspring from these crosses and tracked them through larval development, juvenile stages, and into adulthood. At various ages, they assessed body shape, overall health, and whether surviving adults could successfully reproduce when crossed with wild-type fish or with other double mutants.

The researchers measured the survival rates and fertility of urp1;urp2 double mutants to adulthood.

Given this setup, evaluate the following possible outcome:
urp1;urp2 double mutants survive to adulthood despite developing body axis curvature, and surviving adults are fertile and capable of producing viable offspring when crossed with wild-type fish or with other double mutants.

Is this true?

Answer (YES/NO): YES